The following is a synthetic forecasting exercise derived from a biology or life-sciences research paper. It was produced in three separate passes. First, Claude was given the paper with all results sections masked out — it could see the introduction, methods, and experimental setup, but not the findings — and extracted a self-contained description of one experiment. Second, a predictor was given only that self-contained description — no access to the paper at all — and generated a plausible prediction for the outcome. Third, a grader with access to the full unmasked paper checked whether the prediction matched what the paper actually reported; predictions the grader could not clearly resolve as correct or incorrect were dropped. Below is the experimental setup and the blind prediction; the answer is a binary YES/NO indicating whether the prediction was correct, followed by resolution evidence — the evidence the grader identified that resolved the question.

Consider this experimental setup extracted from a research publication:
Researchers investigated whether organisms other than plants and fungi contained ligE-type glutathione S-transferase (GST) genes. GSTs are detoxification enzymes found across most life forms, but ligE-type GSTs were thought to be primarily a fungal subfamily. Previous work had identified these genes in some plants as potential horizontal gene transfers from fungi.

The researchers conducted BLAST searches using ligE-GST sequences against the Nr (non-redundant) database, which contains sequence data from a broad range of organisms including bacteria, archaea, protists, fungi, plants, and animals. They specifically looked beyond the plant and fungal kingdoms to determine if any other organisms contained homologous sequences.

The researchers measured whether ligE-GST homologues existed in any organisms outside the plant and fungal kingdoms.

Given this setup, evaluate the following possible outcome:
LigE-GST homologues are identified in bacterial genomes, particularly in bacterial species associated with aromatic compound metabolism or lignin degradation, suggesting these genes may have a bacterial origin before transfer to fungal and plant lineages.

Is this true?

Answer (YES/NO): NO